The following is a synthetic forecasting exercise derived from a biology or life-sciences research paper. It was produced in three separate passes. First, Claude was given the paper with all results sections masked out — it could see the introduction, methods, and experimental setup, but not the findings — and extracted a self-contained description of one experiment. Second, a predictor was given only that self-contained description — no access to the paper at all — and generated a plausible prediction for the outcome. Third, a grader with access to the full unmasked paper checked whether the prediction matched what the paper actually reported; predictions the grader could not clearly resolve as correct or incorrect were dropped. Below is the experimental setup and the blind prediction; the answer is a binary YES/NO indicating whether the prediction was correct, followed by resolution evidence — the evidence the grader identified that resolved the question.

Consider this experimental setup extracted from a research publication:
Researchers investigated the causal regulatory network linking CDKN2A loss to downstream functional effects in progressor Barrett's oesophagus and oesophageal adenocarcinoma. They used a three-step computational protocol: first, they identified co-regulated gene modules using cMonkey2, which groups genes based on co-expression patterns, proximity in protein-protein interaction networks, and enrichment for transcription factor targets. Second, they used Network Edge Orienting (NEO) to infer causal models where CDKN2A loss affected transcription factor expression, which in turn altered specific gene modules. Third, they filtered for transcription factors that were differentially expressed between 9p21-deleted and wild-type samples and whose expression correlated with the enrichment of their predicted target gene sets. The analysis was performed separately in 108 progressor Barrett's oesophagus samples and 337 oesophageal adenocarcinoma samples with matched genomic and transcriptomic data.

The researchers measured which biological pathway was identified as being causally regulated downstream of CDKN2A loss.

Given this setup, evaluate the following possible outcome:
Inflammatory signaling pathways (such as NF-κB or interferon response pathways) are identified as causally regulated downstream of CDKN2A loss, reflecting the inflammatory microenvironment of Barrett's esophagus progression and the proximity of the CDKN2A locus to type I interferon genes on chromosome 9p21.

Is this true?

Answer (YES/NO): NO